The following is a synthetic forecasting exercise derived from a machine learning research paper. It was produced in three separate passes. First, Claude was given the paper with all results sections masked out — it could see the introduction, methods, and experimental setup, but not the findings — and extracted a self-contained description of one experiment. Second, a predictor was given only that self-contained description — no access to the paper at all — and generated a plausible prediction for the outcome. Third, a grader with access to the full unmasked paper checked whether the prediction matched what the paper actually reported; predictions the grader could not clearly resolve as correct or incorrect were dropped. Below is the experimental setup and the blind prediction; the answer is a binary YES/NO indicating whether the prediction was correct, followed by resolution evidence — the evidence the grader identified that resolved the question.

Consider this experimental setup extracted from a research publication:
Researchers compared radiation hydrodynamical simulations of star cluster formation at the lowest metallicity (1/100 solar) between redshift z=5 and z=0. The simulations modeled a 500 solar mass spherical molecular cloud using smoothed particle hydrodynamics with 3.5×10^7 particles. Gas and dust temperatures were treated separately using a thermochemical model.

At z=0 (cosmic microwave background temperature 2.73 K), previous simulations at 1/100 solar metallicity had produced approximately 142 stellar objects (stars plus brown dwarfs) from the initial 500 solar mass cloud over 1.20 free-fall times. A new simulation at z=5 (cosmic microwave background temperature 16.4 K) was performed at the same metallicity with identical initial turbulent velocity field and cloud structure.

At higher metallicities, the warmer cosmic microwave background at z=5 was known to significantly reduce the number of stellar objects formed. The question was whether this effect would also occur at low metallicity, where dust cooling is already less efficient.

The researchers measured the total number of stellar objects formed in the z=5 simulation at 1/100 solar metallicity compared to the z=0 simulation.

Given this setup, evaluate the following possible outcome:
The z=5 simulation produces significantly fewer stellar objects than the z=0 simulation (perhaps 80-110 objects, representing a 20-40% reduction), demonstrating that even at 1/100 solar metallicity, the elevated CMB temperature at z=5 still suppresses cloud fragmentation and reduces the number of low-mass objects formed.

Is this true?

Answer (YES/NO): NO